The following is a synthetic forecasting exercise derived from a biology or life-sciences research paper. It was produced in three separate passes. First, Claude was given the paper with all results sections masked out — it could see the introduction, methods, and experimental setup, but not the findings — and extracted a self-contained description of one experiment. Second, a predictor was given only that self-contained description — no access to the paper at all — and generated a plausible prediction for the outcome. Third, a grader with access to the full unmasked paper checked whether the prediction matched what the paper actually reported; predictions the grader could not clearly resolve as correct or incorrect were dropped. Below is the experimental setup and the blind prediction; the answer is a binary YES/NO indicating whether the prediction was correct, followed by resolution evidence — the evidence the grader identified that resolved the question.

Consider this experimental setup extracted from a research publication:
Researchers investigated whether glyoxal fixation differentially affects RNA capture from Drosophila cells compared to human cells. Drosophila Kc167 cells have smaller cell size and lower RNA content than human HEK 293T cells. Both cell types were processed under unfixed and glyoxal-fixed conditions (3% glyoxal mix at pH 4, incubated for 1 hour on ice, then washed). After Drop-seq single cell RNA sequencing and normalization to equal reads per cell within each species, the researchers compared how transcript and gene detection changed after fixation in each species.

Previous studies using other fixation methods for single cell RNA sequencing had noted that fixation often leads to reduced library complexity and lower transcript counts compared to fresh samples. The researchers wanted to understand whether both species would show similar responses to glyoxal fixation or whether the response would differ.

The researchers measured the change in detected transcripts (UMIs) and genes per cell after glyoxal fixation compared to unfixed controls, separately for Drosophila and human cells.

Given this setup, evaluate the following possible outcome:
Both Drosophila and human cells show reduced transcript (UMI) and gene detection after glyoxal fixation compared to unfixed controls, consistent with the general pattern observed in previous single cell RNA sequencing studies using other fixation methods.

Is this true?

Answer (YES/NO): NO